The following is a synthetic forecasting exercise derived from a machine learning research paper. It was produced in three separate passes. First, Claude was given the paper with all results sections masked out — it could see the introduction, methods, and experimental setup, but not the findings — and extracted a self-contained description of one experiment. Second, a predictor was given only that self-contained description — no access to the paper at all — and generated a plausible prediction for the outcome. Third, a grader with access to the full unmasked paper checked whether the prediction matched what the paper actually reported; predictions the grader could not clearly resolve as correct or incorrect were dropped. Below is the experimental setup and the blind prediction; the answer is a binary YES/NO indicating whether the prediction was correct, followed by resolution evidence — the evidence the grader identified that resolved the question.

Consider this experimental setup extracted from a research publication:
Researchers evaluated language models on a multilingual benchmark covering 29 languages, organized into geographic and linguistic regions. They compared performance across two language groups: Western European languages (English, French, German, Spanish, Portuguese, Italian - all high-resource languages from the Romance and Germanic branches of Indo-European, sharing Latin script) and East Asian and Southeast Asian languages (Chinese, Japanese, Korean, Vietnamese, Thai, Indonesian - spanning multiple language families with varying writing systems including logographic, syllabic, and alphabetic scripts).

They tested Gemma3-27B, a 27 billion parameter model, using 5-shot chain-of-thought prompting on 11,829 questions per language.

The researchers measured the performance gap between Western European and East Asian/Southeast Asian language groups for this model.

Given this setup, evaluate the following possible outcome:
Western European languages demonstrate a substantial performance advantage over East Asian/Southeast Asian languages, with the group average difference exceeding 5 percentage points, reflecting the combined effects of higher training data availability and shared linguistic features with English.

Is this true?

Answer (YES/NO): NO